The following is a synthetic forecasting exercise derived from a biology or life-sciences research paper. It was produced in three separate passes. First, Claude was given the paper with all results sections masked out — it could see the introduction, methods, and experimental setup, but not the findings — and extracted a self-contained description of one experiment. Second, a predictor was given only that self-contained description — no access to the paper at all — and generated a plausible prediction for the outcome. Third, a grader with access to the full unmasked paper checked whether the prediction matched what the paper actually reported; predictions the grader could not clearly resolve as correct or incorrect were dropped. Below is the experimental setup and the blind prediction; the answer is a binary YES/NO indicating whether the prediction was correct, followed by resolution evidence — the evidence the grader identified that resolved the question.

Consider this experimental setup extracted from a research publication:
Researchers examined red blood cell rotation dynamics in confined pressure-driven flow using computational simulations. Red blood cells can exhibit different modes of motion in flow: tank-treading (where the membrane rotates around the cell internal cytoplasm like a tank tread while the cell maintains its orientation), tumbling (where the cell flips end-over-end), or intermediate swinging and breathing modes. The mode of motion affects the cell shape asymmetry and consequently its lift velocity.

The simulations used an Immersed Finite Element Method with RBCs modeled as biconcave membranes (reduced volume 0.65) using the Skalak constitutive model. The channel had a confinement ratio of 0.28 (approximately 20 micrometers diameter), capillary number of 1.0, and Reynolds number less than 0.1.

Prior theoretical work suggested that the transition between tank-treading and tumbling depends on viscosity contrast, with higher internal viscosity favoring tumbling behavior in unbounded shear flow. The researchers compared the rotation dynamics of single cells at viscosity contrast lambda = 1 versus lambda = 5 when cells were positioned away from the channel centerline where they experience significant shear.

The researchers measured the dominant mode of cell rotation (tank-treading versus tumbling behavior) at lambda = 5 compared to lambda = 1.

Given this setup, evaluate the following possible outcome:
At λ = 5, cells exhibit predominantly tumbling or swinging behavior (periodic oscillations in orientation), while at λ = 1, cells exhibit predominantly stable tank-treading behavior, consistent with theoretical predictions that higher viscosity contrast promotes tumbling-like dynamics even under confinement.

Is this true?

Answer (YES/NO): YES